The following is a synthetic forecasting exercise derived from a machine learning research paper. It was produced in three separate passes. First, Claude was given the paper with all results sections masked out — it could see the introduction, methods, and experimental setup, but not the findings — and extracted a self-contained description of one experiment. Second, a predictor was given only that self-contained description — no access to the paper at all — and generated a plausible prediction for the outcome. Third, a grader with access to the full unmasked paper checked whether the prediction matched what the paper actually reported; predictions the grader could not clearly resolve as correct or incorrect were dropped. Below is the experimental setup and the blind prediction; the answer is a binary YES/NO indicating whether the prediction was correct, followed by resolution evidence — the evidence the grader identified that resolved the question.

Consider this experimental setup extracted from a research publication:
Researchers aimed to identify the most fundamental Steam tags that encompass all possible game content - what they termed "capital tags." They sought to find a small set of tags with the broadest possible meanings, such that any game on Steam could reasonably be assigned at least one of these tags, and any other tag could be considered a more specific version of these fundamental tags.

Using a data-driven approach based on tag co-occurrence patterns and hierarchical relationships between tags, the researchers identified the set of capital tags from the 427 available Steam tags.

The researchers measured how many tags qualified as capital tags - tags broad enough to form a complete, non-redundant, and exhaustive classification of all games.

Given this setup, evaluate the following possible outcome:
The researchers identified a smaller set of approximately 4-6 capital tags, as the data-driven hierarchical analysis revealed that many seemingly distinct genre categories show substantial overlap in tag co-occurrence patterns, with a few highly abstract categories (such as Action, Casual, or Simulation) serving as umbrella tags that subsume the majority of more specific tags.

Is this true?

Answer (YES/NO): NO